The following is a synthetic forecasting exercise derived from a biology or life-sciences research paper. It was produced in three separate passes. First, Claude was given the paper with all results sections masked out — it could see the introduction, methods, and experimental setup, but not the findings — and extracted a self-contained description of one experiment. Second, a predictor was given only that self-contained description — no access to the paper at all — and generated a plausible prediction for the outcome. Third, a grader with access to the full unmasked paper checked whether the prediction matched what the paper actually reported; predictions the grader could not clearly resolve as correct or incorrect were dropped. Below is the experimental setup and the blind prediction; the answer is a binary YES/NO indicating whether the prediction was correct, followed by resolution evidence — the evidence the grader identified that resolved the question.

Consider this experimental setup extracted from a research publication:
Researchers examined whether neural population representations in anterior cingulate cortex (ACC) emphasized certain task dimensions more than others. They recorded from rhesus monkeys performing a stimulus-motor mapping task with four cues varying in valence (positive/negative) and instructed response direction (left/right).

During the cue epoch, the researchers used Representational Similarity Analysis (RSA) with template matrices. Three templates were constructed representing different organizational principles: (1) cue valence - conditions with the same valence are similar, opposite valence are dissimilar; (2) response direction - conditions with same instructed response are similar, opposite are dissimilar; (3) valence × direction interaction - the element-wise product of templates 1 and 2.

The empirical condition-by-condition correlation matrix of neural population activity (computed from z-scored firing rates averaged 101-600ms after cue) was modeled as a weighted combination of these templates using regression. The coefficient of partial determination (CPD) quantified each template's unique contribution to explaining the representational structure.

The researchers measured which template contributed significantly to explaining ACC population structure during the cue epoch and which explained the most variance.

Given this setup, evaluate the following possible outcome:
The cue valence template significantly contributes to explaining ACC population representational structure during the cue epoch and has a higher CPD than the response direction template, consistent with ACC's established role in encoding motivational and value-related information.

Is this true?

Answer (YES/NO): YES